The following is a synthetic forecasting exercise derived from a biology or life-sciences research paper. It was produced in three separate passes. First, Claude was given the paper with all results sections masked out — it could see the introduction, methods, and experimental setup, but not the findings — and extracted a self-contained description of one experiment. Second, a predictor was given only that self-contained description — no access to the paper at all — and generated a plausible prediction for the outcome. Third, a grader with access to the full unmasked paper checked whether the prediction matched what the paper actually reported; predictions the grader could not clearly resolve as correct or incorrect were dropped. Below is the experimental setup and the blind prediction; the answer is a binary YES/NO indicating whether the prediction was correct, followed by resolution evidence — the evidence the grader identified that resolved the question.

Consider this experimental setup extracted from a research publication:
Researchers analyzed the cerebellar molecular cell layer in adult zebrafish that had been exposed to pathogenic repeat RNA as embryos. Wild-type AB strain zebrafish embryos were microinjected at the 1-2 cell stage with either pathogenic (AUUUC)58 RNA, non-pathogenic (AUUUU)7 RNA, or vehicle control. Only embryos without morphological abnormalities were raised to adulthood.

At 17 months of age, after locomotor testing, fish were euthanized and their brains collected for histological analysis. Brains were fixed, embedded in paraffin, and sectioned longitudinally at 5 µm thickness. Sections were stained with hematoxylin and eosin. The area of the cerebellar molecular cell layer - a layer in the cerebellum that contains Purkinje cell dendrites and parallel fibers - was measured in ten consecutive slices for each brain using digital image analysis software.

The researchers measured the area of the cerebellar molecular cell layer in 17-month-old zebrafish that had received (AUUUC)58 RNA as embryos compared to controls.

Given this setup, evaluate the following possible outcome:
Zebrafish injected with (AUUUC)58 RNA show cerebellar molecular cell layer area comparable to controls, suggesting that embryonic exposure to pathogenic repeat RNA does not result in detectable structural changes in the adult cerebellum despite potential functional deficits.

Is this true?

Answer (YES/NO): YES